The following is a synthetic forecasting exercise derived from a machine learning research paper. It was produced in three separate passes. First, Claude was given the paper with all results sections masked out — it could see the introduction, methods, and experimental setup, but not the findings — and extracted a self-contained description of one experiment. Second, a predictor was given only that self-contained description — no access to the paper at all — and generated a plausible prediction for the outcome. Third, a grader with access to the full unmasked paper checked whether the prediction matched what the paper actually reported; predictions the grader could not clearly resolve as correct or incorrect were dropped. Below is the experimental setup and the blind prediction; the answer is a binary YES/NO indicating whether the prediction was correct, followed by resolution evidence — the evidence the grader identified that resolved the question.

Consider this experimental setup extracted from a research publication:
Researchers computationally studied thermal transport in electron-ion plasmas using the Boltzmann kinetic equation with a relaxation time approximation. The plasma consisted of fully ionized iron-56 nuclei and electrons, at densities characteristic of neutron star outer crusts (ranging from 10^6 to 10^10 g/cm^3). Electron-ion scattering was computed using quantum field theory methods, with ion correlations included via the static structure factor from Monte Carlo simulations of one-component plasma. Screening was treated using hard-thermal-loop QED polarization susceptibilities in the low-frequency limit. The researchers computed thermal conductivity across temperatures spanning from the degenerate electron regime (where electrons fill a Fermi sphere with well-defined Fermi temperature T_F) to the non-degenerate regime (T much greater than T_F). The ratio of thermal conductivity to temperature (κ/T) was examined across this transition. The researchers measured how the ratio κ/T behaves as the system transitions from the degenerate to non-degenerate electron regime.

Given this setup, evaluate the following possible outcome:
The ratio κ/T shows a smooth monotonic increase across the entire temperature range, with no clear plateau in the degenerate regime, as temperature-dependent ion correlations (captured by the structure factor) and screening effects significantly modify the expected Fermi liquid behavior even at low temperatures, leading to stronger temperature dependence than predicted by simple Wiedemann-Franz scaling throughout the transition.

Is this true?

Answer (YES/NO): NO